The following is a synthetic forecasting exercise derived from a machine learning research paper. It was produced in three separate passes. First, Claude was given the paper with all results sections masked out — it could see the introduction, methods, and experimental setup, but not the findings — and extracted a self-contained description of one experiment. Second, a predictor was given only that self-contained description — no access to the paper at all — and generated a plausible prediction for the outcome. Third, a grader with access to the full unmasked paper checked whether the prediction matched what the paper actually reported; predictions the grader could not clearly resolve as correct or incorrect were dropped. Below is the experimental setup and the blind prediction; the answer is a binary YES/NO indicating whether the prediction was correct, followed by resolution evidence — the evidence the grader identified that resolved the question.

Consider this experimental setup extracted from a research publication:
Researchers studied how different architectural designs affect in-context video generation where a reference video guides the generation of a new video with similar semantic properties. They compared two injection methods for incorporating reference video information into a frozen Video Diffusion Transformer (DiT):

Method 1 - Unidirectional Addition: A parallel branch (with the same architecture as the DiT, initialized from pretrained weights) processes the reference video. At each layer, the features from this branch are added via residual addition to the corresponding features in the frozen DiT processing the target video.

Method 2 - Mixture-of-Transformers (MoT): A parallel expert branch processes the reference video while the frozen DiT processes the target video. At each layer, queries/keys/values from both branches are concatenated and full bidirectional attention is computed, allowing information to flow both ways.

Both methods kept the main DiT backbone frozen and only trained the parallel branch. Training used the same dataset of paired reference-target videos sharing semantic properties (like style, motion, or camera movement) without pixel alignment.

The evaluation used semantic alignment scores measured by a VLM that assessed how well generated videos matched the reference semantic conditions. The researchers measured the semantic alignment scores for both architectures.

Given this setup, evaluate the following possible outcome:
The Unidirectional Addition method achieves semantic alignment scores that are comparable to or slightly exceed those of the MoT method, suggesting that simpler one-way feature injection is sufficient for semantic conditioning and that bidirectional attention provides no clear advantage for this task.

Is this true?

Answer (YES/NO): NO